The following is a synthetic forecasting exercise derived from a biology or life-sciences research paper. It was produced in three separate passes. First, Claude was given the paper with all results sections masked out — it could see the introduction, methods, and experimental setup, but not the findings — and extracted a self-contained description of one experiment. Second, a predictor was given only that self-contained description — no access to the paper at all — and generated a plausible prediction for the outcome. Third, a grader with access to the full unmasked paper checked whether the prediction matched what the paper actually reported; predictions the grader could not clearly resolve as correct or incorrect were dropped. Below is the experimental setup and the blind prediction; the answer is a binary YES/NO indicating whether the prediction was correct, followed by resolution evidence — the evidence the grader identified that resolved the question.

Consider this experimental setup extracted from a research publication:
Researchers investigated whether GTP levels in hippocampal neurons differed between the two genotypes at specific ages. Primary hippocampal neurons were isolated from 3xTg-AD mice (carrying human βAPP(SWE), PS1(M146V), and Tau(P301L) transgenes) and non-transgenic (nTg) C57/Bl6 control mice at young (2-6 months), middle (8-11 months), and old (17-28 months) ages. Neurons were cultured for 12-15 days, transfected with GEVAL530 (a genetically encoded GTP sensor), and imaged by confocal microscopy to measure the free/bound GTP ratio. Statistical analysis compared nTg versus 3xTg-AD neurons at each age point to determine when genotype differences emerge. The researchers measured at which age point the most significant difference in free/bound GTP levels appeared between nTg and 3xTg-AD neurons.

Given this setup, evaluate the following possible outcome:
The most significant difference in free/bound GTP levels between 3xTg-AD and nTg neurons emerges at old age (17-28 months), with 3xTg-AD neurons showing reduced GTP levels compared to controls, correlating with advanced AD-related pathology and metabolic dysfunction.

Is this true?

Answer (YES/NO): NO